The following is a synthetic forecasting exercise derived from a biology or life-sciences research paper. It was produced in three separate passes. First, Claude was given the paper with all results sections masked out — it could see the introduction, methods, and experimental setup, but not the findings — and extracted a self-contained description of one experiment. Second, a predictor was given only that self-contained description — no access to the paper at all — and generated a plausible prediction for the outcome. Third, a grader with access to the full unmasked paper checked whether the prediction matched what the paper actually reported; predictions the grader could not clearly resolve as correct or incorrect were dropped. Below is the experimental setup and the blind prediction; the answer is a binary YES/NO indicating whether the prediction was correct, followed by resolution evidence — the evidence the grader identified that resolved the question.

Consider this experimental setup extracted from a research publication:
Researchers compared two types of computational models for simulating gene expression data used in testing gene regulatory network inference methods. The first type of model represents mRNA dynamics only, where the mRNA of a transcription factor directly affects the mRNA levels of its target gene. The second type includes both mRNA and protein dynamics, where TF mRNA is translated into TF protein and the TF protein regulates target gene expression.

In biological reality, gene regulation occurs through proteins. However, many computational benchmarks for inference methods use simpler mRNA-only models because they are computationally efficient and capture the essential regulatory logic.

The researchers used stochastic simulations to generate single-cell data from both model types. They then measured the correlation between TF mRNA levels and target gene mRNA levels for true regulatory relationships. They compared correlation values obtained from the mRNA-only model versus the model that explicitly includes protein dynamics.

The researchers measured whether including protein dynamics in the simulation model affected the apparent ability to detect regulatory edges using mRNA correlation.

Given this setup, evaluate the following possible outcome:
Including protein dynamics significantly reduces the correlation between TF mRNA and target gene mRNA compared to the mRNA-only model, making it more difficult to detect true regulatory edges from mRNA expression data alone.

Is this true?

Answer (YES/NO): YES